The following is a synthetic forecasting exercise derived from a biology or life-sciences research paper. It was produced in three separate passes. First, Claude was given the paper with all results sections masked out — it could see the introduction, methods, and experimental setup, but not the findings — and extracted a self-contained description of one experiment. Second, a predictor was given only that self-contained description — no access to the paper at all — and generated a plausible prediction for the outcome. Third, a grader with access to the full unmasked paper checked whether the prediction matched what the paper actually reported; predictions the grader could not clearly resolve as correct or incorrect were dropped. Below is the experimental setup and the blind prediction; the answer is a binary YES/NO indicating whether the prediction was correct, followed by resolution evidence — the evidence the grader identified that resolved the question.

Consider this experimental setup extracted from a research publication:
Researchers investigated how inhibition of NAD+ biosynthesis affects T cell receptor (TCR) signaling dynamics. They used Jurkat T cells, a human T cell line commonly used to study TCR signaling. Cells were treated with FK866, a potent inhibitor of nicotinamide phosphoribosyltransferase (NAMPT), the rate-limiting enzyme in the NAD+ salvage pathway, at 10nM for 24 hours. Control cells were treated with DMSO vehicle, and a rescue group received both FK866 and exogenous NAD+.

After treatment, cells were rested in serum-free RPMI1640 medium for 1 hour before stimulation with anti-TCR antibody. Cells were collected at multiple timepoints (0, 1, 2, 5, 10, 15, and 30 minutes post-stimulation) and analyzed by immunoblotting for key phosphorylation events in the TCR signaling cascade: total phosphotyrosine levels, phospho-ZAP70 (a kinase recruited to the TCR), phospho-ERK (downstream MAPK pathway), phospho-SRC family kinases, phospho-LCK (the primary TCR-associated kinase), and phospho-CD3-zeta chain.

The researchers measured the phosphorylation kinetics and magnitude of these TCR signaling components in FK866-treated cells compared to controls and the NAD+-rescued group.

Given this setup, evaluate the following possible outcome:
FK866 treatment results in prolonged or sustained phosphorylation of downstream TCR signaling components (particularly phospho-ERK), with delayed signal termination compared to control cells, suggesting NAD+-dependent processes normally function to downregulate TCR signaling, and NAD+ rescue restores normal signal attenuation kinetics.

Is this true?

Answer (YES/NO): NO